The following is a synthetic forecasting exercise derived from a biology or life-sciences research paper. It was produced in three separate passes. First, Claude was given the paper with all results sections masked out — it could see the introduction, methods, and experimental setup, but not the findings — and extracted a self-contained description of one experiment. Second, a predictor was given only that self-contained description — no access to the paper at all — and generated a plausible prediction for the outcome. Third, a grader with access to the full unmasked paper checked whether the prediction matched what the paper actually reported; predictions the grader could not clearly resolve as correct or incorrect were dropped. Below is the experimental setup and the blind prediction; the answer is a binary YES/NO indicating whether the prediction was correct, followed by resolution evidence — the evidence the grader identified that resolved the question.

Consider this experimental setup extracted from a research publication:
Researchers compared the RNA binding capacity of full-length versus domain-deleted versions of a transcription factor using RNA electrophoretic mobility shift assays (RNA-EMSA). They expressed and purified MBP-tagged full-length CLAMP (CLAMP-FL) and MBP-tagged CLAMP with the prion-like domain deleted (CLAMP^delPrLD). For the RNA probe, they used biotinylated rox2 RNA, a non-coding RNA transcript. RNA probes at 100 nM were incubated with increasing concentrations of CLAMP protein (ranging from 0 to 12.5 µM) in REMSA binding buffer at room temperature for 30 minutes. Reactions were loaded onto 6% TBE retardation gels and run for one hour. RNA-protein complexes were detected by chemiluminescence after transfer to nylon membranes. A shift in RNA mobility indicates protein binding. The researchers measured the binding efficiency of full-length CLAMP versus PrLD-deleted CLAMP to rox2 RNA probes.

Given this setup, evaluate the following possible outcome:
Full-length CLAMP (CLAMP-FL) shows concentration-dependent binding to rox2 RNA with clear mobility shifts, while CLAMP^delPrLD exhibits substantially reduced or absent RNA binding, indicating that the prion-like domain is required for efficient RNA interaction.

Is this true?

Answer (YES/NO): YES